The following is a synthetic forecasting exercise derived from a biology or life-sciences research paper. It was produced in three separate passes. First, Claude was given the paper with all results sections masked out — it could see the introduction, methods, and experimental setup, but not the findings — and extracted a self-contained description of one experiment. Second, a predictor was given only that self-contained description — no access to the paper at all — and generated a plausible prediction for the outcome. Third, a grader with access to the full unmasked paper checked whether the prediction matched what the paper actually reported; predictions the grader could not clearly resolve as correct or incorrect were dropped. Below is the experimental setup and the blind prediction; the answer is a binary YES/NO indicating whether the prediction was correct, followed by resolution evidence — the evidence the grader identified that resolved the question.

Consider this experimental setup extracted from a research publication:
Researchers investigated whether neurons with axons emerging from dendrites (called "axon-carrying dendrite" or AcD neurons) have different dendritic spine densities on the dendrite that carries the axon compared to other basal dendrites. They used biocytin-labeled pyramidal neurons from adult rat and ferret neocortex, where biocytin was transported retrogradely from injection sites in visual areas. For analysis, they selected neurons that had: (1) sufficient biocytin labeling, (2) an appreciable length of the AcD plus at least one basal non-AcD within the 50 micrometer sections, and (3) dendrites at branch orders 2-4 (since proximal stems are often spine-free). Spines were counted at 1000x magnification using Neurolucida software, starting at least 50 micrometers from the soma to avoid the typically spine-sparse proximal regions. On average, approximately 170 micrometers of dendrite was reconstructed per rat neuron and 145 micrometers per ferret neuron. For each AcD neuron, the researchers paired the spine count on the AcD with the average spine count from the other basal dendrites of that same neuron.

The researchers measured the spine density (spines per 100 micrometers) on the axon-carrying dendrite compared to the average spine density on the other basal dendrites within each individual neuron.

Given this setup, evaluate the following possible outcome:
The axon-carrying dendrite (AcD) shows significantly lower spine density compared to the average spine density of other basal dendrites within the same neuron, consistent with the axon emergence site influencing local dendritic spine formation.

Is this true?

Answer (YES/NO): NO